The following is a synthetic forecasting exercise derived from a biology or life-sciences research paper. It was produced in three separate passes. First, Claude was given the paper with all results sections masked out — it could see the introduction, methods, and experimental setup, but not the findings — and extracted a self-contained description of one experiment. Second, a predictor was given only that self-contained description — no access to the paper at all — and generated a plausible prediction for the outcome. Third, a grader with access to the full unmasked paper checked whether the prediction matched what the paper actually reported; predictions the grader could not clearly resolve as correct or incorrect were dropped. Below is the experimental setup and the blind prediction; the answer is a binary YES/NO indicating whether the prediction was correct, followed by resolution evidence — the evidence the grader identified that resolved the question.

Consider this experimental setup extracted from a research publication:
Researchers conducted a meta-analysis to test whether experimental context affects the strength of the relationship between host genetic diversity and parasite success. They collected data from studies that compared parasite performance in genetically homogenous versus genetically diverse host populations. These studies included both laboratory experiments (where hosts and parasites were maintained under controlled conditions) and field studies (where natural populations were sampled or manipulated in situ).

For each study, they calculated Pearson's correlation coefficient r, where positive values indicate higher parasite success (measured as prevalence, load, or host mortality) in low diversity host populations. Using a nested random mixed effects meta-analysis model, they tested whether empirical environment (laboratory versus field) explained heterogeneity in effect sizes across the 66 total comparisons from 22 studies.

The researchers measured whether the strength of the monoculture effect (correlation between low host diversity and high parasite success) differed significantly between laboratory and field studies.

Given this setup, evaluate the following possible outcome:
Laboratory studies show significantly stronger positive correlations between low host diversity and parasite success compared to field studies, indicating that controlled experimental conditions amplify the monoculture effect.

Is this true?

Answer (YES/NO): NO